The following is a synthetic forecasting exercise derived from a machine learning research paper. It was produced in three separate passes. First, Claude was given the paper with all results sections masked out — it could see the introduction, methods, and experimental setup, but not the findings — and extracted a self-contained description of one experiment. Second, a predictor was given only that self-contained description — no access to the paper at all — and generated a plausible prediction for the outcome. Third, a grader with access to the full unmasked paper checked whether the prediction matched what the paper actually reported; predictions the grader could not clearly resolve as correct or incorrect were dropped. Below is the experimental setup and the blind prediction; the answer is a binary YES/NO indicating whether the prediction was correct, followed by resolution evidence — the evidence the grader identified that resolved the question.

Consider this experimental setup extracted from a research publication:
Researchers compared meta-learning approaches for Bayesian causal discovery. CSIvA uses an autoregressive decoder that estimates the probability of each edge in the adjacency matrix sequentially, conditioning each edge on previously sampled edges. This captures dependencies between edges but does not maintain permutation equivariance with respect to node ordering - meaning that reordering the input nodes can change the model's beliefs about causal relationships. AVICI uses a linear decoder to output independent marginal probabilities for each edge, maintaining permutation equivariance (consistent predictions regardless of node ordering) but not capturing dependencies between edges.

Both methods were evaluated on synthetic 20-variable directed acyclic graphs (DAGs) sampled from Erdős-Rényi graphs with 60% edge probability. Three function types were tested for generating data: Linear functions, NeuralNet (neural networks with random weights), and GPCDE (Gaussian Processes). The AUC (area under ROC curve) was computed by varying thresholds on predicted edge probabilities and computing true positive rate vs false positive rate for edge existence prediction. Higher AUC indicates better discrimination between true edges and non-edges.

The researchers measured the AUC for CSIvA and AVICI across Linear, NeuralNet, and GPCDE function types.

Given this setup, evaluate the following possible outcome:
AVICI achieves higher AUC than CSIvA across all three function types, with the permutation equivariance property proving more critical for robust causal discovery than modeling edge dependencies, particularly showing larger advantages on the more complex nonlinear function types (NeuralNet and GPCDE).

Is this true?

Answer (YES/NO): NO